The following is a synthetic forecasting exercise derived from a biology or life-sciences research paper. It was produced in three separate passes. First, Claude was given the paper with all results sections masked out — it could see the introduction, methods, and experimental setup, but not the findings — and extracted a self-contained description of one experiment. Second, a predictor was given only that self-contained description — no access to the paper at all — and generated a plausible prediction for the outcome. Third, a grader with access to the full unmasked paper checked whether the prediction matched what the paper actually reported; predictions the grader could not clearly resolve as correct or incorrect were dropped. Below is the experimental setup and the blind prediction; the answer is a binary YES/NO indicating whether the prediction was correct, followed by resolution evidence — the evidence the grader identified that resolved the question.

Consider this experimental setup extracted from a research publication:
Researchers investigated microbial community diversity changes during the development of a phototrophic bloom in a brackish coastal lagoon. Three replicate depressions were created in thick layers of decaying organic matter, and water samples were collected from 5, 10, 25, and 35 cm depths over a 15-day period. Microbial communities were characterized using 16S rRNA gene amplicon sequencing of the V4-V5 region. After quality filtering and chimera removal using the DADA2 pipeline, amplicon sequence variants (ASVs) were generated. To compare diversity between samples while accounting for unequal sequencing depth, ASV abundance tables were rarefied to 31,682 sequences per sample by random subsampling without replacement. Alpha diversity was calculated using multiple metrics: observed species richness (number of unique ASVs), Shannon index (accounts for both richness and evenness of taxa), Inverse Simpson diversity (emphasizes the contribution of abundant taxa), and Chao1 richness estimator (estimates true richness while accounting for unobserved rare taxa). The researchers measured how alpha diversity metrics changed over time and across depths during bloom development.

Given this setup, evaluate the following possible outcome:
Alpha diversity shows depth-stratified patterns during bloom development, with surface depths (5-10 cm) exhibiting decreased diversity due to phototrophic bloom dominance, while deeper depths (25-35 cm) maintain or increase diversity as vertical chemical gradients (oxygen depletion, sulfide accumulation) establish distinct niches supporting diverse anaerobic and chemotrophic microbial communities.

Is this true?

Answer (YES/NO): NO